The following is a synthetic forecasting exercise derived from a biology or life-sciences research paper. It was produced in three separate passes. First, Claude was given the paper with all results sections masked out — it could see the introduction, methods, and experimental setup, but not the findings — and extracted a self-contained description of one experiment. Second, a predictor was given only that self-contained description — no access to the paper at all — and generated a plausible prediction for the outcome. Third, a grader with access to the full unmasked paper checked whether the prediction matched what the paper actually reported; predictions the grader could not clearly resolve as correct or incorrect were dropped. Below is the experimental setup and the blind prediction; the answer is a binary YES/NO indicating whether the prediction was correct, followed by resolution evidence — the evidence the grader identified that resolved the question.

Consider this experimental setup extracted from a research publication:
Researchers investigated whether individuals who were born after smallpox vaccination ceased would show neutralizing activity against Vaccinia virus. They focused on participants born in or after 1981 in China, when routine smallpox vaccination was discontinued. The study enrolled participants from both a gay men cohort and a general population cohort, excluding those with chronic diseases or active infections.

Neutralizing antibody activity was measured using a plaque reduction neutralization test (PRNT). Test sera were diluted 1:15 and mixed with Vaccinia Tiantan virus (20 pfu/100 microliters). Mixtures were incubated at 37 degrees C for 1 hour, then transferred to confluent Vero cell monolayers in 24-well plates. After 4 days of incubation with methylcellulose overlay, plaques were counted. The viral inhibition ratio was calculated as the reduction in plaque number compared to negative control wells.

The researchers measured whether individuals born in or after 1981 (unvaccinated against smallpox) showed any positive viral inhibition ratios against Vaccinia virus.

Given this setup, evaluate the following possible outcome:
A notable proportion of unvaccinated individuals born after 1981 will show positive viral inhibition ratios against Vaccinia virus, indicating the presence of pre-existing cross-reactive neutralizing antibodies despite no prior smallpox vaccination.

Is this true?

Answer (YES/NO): YES